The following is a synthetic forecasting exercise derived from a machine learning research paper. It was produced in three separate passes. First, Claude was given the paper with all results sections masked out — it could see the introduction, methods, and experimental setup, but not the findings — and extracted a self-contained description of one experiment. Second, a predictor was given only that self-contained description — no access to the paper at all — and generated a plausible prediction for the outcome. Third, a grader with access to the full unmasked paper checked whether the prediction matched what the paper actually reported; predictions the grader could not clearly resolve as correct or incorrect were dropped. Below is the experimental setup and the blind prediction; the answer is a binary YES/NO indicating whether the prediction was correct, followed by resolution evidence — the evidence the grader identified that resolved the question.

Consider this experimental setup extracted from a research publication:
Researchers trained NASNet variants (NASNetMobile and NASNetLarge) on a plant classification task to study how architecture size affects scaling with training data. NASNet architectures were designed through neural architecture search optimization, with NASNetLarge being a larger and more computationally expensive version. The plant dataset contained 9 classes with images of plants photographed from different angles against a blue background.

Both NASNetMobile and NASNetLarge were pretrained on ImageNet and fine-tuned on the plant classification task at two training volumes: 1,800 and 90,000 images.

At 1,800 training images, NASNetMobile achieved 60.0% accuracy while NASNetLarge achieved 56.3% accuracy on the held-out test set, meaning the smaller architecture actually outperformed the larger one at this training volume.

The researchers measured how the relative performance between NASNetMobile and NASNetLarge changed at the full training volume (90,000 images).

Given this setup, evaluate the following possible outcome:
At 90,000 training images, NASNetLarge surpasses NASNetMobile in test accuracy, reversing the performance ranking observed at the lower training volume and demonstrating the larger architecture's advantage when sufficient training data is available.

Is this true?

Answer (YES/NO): NO